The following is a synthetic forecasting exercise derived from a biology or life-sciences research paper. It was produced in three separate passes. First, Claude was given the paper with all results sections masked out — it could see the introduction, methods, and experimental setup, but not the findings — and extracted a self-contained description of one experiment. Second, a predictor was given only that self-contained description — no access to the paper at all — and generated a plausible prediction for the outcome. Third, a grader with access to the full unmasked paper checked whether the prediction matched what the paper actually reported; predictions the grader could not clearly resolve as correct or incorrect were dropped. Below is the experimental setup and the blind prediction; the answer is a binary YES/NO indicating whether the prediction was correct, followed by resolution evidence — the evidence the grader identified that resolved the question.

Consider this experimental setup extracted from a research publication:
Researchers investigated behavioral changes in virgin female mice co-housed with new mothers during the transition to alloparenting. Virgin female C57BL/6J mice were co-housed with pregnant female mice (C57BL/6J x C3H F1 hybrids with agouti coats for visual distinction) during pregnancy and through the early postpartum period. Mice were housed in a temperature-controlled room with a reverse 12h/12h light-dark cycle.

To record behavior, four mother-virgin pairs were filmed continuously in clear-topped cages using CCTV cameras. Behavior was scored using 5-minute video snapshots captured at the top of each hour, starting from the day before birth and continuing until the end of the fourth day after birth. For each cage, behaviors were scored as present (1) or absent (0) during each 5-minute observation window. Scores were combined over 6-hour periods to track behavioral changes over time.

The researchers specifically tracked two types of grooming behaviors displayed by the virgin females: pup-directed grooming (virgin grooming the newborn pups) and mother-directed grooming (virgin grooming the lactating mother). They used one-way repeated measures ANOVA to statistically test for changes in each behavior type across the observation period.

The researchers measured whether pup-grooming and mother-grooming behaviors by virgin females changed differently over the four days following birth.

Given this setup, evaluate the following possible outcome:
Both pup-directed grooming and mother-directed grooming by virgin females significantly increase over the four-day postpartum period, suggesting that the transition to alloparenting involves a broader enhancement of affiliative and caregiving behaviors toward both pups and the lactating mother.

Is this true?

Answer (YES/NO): NO